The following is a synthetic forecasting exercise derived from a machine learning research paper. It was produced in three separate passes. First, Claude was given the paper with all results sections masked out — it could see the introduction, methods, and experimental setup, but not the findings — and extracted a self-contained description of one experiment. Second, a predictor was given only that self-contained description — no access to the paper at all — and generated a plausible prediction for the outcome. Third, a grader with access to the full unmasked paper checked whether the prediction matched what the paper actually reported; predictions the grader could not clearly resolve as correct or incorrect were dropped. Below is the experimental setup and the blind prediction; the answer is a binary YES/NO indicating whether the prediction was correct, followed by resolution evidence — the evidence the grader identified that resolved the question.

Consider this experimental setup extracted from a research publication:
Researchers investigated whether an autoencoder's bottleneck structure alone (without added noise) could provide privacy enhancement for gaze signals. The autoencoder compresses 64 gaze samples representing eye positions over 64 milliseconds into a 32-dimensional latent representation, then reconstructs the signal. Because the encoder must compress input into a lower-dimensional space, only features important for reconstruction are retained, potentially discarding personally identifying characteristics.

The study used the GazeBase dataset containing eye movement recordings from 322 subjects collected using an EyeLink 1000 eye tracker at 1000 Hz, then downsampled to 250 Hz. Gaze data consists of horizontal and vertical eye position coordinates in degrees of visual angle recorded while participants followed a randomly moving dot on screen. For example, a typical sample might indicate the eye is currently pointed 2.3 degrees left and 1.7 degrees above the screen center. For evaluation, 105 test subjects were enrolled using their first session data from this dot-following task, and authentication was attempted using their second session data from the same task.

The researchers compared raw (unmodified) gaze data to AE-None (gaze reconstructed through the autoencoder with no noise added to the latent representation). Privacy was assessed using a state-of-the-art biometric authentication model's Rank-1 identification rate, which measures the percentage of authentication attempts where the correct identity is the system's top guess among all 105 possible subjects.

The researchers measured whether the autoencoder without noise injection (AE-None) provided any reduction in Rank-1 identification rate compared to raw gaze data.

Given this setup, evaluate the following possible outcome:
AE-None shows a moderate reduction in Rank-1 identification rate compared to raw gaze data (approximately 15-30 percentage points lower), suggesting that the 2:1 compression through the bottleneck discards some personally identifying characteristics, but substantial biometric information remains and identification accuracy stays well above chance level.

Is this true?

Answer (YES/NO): NO